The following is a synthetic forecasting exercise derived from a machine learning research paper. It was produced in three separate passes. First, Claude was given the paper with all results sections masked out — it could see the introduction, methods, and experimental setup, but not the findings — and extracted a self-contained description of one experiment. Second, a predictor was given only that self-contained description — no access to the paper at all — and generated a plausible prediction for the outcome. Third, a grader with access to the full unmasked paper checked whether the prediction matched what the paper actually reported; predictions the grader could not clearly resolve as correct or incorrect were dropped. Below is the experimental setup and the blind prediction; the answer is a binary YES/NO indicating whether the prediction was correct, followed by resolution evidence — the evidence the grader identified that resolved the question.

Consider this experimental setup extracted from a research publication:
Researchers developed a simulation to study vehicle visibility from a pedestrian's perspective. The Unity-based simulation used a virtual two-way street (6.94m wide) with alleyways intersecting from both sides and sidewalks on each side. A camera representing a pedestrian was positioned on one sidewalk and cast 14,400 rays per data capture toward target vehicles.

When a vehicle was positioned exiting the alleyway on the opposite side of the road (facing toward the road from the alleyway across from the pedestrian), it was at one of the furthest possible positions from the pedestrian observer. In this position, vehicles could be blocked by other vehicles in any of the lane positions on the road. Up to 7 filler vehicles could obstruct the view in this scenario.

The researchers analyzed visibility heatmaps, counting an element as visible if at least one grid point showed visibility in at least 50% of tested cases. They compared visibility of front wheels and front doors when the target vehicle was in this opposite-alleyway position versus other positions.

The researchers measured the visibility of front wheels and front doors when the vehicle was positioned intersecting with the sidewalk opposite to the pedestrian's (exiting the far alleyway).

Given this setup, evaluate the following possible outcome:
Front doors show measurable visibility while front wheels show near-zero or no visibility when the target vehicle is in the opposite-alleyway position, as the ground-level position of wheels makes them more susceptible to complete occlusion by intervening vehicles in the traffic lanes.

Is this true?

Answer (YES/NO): NO